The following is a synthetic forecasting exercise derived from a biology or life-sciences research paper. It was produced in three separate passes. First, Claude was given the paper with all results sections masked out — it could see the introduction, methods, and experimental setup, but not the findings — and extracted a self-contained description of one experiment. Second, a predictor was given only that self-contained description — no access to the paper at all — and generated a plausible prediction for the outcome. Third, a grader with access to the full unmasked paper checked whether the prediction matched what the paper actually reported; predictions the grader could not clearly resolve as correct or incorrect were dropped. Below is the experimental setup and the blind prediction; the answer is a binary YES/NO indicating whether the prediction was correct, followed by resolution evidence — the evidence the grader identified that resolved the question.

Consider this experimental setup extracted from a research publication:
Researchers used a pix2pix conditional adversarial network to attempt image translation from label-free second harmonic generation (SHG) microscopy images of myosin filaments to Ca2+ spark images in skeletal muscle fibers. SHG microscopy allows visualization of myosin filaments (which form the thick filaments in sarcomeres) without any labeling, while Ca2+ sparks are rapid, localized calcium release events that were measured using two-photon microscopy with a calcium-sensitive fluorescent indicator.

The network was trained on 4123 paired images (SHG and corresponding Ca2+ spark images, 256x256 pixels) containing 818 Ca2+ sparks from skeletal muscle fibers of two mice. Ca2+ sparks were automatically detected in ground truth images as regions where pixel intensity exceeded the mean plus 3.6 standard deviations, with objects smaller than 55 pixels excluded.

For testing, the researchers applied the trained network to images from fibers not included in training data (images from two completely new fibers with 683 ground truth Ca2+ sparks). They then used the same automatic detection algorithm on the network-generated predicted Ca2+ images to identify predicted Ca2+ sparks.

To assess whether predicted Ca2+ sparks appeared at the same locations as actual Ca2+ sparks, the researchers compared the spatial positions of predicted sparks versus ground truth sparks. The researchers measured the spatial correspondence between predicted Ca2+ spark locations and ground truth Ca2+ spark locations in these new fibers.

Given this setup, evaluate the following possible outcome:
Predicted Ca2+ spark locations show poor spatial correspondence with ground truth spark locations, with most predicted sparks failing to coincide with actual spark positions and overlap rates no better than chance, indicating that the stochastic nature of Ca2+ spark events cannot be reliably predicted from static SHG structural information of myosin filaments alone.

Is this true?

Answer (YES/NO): NO